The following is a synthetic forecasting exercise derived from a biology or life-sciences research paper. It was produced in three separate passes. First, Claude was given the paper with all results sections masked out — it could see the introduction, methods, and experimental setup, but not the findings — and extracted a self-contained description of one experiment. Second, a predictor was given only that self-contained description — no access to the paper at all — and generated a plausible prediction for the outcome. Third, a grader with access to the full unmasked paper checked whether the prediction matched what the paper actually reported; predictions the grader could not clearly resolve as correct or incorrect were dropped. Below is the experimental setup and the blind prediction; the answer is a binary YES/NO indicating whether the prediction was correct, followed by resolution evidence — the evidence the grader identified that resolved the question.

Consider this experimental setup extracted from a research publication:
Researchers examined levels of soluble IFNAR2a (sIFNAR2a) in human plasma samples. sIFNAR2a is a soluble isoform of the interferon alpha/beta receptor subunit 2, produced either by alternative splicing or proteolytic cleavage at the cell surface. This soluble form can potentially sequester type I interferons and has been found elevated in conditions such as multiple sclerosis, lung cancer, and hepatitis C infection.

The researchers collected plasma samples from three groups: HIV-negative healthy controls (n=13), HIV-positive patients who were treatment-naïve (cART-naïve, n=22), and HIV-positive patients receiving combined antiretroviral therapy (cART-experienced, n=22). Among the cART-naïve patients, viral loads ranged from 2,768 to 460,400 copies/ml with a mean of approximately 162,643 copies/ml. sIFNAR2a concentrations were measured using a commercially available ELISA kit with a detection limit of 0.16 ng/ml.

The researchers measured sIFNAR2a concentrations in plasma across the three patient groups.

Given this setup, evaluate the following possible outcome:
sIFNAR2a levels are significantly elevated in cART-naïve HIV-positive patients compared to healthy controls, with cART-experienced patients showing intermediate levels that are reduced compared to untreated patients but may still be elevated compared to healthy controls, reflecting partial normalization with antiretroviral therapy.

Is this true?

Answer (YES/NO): NO